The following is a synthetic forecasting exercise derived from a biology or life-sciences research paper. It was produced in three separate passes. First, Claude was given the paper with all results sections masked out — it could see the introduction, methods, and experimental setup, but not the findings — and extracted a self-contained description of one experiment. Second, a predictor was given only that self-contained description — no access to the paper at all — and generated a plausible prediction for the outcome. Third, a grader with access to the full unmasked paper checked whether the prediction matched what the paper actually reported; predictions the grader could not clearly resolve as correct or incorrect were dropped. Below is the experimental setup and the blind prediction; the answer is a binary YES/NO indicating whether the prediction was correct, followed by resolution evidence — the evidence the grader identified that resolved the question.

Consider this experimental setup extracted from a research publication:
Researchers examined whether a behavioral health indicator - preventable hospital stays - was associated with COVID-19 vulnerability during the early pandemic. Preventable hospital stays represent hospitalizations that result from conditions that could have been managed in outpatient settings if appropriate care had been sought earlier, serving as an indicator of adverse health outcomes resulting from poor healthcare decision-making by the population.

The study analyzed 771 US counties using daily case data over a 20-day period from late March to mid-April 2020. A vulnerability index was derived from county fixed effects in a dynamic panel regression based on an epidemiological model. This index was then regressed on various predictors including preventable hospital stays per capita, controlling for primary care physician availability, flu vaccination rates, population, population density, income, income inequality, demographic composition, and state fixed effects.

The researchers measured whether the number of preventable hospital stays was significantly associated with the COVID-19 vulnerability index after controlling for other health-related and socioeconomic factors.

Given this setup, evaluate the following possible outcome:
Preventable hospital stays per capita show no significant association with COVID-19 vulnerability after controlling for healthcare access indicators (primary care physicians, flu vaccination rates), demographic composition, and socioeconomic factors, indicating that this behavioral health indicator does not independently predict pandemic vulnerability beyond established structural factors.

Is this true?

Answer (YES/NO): NO